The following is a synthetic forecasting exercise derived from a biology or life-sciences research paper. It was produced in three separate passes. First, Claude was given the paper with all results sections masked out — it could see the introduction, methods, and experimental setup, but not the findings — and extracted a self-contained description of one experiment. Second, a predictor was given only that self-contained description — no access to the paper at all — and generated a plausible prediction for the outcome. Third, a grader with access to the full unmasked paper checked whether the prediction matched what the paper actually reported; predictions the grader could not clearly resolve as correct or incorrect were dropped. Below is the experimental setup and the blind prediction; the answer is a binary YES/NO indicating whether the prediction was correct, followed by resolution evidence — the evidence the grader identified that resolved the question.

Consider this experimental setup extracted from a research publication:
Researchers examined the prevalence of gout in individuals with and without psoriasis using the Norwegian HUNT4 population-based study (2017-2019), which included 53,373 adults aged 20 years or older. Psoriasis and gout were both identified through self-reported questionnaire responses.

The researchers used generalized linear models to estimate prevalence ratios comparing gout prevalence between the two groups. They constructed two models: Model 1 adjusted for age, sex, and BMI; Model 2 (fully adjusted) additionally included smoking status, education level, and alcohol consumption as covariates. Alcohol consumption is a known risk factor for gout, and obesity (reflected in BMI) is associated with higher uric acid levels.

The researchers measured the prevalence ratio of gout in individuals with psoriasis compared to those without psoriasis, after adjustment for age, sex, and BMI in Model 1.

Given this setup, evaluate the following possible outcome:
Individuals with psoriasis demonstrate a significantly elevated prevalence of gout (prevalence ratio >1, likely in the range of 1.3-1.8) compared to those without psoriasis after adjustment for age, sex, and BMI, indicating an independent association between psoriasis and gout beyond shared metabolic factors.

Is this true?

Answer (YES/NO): NO